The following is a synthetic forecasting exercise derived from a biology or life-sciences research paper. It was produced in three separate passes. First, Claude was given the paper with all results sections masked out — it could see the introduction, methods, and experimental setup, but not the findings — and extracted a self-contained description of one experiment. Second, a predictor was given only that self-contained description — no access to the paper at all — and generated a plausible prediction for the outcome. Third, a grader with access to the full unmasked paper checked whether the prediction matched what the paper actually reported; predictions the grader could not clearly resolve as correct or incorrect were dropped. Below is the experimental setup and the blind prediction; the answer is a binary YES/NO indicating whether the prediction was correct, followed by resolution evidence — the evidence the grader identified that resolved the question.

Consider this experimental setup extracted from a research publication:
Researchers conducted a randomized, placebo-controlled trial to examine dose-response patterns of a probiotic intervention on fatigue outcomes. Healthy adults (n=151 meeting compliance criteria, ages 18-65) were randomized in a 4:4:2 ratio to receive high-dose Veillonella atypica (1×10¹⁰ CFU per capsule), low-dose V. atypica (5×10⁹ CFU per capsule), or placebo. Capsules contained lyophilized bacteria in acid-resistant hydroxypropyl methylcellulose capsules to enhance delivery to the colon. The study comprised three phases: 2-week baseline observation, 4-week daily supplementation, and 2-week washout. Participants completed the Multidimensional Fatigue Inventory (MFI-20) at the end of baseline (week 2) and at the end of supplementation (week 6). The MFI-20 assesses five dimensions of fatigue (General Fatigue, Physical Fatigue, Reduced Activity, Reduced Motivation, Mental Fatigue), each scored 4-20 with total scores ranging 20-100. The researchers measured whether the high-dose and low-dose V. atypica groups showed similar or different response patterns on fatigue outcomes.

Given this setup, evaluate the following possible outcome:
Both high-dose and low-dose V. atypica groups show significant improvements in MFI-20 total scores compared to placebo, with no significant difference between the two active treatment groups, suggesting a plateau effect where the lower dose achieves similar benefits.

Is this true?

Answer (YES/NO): NO